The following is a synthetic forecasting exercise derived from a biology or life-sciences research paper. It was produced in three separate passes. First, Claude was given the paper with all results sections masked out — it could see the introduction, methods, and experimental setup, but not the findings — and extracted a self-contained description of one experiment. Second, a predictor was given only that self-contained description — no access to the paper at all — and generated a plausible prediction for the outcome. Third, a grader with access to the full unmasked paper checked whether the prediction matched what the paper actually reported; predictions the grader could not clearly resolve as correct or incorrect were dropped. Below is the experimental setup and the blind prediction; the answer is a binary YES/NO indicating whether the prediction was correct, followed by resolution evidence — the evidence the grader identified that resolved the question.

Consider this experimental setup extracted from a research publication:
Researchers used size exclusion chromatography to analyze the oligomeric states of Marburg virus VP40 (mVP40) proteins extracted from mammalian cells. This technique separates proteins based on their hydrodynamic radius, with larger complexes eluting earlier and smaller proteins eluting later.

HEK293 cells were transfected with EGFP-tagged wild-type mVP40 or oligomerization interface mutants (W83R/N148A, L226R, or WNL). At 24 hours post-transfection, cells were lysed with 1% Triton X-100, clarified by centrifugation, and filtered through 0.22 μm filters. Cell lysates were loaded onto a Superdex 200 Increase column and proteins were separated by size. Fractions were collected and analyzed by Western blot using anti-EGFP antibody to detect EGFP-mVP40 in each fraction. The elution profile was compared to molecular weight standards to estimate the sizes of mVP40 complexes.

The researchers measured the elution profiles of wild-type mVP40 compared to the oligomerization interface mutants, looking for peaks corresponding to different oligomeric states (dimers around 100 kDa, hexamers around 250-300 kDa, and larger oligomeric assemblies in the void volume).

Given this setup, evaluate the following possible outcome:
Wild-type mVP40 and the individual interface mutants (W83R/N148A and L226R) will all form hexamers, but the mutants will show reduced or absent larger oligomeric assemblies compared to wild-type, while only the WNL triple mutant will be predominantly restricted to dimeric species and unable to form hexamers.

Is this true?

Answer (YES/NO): NO